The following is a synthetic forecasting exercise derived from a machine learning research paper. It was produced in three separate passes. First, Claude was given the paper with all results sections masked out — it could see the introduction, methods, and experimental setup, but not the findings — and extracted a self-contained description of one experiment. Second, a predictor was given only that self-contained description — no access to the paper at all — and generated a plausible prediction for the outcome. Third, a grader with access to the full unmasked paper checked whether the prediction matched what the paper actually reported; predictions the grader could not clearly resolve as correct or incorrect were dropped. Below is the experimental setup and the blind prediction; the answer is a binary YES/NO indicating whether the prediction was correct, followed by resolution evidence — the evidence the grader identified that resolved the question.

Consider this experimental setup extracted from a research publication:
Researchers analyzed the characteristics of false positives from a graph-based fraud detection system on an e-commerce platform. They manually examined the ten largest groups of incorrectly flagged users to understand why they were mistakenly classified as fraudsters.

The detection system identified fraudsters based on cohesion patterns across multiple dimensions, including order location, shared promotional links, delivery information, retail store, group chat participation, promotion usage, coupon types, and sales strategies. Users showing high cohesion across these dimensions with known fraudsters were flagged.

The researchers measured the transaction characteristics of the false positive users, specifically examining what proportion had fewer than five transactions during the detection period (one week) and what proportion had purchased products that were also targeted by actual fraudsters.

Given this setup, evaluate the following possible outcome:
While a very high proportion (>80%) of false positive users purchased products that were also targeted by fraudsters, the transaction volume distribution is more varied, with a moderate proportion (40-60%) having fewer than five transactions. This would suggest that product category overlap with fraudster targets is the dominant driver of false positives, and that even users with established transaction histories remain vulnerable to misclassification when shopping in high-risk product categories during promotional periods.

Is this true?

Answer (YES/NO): NO